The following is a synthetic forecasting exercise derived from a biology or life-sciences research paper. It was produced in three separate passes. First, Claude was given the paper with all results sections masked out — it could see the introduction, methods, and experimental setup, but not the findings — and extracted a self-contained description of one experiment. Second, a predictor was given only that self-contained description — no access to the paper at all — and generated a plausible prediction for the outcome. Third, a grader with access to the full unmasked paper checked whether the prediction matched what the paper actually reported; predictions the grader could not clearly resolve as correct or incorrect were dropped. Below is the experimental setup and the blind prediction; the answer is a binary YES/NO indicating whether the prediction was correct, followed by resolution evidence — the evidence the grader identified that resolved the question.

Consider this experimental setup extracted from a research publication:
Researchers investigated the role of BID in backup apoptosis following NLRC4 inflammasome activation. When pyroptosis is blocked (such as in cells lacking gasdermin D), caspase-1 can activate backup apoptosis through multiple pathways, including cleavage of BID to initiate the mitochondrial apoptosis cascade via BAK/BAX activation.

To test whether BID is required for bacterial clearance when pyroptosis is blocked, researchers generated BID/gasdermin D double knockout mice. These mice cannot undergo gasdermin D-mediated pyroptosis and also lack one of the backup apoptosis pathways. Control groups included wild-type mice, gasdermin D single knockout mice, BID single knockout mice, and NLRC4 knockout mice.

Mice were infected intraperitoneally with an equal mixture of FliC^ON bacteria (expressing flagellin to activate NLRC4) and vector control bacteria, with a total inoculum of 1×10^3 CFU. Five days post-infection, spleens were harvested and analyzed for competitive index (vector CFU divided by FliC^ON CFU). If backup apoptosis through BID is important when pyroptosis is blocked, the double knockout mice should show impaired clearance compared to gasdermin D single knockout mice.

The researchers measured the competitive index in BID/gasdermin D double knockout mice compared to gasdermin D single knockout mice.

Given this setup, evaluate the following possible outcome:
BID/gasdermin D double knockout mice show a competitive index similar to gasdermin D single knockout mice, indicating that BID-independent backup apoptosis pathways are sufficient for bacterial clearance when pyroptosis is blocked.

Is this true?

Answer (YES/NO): NO